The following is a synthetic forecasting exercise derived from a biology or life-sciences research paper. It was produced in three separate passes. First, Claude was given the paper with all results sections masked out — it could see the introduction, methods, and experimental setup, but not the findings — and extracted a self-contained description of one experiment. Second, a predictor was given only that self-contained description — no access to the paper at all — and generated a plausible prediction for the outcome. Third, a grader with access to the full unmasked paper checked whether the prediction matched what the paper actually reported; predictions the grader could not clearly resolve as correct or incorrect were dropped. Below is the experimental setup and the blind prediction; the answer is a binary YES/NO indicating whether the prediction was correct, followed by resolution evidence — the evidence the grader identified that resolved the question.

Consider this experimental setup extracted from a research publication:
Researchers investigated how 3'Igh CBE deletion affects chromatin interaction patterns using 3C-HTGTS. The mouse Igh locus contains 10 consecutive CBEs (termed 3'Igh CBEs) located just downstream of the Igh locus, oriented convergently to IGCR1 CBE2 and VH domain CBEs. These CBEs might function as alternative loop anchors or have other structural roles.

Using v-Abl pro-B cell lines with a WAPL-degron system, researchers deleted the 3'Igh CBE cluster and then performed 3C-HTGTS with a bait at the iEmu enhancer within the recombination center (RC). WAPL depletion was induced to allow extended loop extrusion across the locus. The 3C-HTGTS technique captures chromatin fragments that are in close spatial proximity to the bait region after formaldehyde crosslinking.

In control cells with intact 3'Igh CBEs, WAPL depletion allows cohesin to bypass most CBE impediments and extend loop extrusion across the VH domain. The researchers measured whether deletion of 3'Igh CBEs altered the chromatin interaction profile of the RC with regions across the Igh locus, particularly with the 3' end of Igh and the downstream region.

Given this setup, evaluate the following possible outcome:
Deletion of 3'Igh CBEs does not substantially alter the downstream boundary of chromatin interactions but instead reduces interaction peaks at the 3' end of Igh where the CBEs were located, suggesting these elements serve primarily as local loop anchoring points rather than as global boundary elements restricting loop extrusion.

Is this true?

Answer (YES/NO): NO